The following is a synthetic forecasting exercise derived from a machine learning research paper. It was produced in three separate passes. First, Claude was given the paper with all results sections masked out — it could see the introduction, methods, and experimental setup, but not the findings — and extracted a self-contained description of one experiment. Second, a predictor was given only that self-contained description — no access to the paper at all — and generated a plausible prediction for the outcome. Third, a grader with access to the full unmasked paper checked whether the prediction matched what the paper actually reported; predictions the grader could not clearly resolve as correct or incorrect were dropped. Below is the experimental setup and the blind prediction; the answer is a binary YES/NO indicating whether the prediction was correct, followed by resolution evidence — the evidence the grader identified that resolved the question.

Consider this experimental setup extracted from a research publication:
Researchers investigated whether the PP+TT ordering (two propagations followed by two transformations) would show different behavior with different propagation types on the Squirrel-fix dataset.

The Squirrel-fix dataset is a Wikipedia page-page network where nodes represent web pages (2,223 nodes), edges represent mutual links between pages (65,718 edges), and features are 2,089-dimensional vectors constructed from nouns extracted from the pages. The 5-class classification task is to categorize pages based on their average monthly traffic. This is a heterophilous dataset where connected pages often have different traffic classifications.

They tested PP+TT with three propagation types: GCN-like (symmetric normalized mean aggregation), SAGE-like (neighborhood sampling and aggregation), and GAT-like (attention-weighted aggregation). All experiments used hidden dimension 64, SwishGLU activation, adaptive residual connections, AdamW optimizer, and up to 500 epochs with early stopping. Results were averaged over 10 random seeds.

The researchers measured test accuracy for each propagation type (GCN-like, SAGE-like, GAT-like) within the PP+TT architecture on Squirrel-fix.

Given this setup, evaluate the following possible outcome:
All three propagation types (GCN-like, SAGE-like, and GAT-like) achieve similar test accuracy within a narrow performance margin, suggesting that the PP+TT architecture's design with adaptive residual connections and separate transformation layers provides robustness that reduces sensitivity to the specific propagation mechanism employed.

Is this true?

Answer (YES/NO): YES